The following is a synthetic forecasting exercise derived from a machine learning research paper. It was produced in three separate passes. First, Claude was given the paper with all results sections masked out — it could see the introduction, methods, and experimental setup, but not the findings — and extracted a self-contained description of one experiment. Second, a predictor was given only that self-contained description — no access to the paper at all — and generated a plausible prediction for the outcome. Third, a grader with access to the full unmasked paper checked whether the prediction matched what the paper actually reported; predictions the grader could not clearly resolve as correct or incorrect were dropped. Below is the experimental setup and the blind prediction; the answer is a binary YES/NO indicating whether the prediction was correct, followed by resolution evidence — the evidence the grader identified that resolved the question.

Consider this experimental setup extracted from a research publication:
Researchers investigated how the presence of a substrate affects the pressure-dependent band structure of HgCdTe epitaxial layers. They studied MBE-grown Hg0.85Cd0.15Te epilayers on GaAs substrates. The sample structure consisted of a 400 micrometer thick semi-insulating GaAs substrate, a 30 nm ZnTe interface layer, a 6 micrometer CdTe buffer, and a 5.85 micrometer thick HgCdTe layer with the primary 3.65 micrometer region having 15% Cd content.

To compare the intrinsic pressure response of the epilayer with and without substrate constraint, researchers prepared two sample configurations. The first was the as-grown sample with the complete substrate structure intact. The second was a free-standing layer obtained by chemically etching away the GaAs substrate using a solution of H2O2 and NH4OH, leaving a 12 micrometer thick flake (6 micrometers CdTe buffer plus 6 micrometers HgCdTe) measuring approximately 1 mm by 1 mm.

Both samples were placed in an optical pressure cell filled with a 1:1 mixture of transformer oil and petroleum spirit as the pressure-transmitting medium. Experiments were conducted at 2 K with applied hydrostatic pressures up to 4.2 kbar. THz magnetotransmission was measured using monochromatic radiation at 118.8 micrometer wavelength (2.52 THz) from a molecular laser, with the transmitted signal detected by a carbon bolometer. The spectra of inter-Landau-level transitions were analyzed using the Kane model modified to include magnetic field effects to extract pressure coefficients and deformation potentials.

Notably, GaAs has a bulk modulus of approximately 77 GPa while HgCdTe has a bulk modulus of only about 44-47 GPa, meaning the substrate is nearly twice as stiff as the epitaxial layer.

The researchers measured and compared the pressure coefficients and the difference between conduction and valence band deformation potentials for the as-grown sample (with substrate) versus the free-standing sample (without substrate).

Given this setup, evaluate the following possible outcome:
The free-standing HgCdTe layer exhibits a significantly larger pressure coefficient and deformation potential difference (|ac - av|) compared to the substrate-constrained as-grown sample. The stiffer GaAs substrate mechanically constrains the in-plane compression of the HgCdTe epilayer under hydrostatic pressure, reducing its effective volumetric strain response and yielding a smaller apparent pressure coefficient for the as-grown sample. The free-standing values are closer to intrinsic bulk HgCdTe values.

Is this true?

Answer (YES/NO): NO